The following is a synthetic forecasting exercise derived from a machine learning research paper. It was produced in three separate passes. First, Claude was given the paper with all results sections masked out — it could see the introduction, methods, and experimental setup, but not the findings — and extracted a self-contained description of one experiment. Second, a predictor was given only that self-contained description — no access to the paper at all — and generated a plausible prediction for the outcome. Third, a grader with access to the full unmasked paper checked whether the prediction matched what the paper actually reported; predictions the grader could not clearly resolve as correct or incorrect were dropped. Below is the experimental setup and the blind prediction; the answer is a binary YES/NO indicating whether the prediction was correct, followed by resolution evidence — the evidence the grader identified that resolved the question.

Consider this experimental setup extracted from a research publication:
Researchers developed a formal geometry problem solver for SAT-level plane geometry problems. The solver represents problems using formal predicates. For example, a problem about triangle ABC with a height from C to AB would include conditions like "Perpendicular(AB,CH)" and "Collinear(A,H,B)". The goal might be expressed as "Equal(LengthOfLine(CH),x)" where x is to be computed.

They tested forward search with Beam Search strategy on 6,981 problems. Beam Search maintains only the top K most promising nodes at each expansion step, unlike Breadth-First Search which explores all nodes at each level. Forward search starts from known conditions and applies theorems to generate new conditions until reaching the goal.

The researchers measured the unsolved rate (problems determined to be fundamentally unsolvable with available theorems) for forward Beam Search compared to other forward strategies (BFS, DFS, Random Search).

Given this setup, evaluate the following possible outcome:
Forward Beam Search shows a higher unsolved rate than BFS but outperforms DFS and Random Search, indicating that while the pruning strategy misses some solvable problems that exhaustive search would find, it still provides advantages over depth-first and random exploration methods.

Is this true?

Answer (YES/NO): NO